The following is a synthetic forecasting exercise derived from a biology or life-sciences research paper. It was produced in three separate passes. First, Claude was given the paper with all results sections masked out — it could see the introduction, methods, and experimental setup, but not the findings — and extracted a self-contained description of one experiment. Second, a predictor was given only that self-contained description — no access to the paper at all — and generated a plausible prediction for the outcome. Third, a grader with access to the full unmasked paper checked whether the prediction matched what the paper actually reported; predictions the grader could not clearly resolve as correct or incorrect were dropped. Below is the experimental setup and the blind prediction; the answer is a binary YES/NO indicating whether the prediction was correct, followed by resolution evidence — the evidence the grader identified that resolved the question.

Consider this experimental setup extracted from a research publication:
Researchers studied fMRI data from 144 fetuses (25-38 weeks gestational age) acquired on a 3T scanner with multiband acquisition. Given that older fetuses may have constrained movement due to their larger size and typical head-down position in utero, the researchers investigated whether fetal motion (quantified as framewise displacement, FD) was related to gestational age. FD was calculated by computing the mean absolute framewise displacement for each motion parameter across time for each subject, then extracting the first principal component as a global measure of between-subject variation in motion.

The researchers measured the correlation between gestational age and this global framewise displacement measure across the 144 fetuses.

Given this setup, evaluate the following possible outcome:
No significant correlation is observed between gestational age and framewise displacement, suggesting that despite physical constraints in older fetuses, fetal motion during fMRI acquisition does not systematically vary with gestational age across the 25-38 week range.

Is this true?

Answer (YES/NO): NO